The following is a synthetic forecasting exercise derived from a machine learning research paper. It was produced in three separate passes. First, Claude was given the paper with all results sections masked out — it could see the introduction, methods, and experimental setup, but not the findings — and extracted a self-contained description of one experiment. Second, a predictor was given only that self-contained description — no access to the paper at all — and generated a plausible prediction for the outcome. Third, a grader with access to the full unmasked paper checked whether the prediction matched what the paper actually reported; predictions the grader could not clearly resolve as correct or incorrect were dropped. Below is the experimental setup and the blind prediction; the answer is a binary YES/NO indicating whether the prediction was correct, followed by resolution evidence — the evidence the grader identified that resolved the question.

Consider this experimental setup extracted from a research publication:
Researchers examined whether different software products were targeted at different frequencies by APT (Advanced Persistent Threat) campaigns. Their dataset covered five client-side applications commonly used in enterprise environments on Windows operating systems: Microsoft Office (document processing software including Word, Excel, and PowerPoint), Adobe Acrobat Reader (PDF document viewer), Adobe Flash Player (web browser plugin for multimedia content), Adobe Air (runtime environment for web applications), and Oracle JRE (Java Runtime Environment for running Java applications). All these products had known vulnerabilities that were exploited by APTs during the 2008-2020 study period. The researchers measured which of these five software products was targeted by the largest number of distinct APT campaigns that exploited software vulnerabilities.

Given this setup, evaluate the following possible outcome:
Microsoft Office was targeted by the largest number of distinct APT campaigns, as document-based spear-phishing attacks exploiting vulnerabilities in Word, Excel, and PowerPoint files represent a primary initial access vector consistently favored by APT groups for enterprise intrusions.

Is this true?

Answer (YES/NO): YES